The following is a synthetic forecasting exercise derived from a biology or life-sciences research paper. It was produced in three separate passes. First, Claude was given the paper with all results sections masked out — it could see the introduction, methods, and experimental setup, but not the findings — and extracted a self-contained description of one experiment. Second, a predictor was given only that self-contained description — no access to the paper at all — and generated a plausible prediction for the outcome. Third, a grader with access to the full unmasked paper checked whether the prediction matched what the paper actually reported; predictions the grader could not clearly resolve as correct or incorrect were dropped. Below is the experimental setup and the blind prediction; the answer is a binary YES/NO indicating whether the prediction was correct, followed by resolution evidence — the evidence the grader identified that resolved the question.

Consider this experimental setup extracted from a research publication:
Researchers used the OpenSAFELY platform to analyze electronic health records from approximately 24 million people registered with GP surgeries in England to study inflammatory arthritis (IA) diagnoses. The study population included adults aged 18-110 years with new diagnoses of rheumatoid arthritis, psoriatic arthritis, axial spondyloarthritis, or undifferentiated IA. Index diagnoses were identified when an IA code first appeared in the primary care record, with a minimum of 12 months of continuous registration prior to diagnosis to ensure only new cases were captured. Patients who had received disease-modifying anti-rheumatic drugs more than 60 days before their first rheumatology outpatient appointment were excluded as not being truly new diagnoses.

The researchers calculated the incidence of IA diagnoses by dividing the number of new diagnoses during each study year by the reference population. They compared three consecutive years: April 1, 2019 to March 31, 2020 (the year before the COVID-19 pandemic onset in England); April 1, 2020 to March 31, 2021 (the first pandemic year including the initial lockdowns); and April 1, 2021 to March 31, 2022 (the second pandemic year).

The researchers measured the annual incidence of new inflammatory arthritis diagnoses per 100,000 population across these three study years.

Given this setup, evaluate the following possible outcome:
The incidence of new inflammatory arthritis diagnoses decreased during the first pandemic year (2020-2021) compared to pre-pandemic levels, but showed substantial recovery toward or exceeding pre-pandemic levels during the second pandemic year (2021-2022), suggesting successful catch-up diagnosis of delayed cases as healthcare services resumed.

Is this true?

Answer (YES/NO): NO